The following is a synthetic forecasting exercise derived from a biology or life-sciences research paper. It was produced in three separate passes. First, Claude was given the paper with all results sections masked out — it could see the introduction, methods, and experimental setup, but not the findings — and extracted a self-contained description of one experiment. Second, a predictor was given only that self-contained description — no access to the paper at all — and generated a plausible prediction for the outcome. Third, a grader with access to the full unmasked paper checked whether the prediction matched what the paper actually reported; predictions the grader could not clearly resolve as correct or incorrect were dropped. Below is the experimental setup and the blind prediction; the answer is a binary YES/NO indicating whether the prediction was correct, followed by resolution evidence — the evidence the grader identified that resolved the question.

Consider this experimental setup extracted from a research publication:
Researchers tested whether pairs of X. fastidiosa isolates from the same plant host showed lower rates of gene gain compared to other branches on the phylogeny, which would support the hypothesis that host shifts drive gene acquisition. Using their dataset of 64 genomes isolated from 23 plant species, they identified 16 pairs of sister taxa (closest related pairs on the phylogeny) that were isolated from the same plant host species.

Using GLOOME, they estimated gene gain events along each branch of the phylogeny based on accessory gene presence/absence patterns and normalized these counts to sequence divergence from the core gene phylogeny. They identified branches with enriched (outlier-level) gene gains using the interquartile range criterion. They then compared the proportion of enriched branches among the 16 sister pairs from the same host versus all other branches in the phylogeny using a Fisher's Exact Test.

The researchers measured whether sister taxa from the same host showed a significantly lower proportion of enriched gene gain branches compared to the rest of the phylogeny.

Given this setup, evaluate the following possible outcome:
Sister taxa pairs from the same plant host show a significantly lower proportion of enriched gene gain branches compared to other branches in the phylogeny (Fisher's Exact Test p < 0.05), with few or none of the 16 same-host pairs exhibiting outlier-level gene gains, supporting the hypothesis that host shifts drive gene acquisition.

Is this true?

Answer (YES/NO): NO